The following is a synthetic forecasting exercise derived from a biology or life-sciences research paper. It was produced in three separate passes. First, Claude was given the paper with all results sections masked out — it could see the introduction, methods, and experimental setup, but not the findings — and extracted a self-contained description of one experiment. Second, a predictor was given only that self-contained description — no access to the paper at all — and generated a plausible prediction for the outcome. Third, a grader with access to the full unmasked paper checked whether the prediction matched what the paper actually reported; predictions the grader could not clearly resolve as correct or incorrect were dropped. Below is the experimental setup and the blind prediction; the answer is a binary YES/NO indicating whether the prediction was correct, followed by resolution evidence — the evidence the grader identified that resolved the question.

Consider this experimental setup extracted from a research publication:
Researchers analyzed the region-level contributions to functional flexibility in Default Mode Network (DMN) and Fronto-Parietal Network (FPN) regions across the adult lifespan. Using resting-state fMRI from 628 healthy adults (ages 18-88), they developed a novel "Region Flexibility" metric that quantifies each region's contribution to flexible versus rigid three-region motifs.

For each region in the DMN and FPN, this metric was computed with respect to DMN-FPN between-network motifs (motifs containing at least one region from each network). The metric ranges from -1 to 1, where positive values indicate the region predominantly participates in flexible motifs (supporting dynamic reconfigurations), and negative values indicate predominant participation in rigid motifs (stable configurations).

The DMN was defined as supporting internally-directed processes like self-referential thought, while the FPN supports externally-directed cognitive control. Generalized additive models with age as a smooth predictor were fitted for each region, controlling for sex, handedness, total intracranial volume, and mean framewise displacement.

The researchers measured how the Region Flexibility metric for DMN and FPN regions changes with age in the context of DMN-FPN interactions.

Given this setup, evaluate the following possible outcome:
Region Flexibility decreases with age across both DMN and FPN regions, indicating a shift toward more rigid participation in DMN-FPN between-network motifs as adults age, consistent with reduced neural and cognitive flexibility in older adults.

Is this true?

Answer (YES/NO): NO